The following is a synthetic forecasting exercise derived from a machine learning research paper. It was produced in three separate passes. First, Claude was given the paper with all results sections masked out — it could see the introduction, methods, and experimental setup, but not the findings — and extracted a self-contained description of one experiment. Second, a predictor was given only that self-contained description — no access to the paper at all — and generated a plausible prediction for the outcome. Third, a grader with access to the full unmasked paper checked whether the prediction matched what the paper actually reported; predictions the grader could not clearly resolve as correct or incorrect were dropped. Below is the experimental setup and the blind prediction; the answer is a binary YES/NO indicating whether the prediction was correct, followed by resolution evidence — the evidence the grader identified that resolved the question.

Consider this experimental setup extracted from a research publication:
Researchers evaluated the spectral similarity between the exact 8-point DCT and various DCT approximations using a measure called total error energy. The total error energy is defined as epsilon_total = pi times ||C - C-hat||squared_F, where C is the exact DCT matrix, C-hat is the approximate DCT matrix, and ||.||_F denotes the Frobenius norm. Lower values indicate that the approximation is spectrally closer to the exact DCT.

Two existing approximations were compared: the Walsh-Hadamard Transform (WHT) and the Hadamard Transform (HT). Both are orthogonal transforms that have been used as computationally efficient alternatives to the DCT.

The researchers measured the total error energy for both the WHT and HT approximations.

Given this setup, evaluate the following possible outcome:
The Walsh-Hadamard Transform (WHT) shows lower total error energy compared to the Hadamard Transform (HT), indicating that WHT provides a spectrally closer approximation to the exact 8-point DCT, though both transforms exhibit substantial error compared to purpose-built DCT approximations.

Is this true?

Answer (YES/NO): YES